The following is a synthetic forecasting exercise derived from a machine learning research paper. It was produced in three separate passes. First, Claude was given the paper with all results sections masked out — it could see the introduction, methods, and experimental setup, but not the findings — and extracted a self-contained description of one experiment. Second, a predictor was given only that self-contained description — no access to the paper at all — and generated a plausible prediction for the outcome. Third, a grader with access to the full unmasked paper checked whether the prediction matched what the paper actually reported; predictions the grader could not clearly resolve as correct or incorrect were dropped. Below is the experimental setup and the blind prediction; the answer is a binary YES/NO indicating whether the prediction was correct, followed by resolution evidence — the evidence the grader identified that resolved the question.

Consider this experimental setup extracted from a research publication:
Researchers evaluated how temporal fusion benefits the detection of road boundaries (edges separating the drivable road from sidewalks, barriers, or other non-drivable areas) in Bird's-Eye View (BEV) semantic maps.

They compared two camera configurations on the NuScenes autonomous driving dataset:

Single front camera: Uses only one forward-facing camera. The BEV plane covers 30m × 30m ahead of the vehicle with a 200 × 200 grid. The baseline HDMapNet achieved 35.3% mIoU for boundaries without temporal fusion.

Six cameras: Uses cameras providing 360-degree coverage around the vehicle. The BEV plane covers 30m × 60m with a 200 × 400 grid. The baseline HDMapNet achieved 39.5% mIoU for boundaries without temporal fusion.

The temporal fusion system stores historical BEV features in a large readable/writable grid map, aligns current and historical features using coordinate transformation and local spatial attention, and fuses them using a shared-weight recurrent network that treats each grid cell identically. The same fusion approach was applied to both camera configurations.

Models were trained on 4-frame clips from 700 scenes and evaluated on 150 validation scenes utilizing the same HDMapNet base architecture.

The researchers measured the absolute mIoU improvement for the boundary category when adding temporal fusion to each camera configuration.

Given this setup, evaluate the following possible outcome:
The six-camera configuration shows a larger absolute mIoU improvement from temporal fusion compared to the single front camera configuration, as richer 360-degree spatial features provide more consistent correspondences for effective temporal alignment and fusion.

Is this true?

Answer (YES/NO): YES